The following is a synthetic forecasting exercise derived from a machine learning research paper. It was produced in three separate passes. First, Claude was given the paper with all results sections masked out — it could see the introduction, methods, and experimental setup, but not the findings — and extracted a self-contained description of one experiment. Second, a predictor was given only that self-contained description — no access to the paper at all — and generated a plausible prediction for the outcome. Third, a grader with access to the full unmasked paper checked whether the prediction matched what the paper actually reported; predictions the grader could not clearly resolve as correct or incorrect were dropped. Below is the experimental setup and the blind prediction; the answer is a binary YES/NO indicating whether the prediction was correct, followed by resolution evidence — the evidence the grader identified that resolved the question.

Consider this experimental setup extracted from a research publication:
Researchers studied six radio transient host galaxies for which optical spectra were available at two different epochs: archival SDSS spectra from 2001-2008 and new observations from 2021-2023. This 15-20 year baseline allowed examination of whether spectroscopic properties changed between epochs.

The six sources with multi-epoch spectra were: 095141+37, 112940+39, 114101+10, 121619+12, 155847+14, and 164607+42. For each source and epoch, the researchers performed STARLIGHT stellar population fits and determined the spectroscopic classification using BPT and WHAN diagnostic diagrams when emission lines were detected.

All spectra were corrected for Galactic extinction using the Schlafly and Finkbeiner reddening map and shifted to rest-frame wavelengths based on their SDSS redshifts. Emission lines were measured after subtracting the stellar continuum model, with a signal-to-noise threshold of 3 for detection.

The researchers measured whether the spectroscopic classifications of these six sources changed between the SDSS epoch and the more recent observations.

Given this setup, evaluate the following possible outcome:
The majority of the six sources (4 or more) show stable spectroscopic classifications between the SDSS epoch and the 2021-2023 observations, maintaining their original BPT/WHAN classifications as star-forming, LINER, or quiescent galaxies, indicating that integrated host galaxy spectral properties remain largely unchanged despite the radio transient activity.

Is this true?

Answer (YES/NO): NO